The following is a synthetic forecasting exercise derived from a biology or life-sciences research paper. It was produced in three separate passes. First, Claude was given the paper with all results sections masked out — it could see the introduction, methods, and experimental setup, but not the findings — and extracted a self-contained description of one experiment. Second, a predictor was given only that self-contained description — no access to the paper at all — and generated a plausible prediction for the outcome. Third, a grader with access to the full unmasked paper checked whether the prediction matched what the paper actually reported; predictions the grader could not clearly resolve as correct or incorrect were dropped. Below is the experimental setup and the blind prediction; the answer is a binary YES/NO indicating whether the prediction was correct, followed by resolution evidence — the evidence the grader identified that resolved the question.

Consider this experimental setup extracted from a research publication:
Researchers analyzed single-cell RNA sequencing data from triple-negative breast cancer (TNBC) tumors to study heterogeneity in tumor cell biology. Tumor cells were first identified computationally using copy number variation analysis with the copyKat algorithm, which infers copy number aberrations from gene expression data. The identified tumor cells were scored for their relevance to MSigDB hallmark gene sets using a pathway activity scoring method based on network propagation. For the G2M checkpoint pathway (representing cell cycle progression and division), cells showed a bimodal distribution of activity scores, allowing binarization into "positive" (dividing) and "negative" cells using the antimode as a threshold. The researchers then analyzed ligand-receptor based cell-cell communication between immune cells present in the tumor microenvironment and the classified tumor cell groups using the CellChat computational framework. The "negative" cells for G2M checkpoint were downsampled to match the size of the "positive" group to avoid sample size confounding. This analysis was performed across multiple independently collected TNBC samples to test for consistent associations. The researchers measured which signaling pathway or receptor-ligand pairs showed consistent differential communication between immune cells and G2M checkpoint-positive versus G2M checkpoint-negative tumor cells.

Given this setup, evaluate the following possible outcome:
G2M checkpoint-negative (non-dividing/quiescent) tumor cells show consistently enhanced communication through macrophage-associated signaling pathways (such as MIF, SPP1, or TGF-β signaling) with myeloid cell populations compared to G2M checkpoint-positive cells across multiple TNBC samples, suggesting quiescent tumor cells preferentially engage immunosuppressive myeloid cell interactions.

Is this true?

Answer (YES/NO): NO